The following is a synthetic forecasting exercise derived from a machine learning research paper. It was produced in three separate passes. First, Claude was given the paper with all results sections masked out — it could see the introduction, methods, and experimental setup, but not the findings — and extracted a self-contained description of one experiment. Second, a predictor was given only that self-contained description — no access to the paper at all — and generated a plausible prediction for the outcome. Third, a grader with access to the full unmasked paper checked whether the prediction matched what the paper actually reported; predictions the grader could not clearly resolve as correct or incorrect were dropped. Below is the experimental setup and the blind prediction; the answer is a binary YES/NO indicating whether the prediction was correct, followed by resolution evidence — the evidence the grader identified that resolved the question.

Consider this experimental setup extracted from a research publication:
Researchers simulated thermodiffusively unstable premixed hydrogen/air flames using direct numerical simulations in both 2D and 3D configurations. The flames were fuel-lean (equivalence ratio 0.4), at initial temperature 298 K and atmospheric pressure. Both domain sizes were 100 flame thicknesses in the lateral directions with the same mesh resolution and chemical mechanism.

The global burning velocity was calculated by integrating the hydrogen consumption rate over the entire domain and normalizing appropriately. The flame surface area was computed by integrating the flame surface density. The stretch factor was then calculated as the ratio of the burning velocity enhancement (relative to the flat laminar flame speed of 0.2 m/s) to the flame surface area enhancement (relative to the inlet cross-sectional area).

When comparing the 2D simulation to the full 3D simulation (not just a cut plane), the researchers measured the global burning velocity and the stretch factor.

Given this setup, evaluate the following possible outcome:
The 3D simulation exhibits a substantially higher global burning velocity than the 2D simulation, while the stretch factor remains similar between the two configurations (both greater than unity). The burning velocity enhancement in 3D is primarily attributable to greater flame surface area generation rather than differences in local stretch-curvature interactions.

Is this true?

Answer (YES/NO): NO